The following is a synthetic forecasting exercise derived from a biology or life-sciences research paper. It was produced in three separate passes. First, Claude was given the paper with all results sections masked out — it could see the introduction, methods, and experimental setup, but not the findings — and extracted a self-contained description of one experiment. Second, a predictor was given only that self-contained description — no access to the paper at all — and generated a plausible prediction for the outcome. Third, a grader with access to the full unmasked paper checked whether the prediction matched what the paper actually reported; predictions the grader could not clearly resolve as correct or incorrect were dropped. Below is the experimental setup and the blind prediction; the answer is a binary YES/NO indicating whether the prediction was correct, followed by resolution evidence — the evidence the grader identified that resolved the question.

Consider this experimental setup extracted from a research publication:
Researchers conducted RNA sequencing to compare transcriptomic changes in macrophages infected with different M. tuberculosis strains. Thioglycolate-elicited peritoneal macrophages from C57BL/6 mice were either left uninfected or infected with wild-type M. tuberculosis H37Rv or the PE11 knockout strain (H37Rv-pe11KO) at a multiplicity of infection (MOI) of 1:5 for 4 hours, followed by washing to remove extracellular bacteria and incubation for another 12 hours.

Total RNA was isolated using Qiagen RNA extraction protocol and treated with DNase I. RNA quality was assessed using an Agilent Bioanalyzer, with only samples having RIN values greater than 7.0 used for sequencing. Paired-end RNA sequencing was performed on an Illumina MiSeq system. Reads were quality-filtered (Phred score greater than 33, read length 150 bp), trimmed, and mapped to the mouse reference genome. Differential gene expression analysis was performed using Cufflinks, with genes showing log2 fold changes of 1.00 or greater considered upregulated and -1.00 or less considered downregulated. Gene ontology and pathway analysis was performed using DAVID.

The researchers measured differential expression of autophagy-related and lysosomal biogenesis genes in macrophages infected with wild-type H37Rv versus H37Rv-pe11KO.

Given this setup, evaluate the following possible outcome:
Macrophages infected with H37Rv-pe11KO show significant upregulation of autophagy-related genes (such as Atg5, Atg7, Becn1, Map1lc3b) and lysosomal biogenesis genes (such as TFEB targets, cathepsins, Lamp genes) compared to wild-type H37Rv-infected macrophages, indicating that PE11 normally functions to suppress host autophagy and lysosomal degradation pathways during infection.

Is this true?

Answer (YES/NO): YES